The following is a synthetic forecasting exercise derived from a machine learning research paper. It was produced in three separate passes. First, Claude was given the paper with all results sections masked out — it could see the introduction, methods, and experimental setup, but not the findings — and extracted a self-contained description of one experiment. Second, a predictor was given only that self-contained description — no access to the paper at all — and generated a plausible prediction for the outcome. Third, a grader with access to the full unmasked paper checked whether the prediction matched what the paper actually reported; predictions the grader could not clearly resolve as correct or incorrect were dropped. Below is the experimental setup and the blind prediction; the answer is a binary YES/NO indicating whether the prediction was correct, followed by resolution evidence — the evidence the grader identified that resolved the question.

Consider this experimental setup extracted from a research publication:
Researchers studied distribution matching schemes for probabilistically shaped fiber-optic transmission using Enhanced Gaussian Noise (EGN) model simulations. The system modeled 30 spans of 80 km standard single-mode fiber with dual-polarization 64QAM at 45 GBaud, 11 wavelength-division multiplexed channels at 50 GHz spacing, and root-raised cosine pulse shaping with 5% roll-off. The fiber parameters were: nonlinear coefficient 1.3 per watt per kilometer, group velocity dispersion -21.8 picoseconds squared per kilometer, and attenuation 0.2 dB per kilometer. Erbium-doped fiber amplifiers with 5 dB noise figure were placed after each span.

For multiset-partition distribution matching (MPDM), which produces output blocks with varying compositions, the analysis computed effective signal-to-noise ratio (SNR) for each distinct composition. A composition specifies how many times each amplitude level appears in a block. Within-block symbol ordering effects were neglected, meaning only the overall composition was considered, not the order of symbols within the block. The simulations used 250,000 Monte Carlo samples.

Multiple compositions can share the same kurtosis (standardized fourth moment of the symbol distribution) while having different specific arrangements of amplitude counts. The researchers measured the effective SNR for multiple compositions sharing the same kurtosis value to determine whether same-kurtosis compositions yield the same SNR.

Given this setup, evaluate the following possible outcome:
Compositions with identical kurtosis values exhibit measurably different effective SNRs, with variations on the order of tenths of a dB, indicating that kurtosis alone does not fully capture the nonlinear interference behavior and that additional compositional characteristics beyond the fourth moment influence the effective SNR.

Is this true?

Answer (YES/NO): NO